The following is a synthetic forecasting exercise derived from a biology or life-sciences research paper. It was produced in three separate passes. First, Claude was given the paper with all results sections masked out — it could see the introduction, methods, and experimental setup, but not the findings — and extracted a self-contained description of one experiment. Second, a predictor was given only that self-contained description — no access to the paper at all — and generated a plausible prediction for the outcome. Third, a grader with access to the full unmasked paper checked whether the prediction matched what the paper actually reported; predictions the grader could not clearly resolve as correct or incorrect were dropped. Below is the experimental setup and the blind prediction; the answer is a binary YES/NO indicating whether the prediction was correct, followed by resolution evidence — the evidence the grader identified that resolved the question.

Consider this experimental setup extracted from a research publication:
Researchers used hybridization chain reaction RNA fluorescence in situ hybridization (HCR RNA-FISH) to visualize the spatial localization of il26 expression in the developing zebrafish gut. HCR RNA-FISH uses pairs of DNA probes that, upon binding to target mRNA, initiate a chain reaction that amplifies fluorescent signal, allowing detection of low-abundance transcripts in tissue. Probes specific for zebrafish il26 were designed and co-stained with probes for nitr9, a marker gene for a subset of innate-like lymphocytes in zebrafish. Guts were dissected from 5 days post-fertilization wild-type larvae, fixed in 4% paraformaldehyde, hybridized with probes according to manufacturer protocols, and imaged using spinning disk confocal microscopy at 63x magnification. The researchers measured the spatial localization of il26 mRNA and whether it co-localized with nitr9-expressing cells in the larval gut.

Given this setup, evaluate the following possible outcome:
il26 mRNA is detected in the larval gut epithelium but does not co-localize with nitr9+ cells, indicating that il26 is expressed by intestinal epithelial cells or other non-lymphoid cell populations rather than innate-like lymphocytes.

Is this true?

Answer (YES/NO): NO